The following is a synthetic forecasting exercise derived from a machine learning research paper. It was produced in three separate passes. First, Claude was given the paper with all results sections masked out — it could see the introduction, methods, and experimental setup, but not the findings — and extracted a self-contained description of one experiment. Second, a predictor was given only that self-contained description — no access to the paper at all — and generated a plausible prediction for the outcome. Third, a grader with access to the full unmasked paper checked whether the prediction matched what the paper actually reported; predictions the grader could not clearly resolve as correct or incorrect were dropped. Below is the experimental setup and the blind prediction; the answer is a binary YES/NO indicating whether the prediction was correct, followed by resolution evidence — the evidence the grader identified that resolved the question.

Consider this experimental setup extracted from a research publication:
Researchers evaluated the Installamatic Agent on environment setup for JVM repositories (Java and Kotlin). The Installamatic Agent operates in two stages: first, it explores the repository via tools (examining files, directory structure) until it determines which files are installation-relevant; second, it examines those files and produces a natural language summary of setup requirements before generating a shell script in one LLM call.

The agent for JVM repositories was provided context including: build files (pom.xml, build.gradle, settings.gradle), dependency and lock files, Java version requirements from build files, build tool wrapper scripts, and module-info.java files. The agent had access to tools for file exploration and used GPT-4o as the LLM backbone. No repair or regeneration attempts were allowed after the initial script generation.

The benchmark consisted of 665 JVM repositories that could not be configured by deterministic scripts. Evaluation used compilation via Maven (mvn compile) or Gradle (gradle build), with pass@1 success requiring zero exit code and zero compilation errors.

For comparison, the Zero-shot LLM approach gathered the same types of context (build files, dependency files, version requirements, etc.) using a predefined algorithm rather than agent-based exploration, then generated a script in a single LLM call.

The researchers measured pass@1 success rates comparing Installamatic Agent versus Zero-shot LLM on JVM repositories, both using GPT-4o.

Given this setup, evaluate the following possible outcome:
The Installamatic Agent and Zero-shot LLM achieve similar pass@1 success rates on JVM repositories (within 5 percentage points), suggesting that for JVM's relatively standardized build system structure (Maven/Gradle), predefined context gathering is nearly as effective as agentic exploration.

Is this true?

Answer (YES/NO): NO